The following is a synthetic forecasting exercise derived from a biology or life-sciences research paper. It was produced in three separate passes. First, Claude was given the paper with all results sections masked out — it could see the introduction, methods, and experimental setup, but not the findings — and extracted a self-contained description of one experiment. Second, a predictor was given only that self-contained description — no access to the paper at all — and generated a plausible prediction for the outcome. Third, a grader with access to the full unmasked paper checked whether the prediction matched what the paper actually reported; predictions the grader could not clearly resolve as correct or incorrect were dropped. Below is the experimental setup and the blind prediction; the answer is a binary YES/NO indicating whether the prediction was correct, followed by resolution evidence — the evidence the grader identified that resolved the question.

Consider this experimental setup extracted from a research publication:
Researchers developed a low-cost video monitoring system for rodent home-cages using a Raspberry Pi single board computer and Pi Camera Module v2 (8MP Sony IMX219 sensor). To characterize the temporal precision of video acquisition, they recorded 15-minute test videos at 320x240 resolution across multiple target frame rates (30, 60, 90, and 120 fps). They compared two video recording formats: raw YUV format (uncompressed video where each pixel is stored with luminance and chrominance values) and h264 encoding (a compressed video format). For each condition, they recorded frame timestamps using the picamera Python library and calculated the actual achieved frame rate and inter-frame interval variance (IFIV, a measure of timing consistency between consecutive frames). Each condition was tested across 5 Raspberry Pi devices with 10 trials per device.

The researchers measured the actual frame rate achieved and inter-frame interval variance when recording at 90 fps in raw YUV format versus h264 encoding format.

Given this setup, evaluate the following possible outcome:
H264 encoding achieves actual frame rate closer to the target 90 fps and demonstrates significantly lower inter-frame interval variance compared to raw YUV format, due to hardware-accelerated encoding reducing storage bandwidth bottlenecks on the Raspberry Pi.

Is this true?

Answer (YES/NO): YES